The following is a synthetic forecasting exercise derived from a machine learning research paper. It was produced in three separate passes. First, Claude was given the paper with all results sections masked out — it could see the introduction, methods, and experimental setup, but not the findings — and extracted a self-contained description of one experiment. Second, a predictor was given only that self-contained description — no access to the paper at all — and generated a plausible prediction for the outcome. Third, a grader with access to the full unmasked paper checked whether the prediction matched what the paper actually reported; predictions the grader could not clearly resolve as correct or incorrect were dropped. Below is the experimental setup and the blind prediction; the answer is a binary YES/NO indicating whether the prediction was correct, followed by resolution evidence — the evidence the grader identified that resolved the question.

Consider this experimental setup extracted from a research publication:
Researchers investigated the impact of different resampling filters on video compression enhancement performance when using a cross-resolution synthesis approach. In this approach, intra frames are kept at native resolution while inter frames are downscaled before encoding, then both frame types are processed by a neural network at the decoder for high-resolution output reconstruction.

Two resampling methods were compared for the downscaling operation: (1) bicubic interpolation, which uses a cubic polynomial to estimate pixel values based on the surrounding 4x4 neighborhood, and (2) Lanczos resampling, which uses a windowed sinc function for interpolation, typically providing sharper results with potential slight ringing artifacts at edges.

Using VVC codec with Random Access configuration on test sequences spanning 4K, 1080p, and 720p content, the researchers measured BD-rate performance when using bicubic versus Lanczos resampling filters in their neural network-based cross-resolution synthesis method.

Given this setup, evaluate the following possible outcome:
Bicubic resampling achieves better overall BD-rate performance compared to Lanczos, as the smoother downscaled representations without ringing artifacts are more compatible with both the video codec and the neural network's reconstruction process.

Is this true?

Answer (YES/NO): NO